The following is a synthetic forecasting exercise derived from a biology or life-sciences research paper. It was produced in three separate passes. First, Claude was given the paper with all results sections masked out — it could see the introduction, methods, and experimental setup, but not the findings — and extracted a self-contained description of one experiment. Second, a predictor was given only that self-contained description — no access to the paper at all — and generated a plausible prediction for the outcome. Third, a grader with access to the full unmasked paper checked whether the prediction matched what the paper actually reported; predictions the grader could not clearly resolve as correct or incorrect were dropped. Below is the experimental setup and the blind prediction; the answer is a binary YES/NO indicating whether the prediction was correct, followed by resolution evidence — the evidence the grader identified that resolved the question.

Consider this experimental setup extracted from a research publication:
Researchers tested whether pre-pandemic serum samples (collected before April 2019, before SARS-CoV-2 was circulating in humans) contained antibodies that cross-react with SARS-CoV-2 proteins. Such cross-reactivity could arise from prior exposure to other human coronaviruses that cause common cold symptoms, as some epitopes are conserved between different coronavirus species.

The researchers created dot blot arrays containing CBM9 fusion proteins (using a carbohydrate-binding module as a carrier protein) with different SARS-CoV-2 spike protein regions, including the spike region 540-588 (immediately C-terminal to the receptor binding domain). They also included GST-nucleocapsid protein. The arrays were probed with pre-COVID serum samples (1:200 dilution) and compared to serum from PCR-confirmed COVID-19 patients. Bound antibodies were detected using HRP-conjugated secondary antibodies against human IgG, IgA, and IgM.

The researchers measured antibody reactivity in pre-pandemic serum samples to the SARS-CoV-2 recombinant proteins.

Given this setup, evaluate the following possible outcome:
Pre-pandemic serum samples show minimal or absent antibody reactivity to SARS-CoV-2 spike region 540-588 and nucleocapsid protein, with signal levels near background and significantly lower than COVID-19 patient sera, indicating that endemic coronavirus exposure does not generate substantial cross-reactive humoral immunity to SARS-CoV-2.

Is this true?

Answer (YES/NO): NO